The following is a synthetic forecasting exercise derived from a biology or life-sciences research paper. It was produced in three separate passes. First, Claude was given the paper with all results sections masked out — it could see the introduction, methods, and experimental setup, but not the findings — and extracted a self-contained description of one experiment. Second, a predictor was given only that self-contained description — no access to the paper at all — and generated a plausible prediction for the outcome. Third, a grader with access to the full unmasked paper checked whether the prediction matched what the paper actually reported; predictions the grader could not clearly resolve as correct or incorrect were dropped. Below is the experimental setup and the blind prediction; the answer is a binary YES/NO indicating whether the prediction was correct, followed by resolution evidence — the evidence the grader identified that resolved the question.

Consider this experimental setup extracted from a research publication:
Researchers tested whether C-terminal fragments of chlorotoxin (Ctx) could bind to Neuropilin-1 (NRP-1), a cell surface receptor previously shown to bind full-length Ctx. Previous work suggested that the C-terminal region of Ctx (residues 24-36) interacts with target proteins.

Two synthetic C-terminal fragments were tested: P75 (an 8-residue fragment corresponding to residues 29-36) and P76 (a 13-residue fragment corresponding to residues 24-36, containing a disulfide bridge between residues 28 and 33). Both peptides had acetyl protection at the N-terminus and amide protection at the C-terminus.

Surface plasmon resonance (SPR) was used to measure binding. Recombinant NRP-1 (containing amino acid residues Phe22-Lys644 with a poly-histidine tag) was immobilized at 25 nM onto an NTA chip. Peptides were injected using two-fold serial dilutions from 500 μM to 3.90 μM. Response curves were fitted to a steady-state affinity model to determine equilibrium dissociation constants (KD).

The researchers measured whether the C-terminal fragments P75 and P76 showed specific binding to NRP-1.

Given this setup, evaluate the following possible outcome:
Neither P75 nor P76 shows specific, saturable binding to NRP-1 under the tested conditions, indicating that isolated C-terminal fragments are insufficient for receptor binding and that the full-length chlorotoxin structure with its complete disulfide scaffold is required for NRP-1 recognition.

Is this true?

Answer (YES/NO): NO